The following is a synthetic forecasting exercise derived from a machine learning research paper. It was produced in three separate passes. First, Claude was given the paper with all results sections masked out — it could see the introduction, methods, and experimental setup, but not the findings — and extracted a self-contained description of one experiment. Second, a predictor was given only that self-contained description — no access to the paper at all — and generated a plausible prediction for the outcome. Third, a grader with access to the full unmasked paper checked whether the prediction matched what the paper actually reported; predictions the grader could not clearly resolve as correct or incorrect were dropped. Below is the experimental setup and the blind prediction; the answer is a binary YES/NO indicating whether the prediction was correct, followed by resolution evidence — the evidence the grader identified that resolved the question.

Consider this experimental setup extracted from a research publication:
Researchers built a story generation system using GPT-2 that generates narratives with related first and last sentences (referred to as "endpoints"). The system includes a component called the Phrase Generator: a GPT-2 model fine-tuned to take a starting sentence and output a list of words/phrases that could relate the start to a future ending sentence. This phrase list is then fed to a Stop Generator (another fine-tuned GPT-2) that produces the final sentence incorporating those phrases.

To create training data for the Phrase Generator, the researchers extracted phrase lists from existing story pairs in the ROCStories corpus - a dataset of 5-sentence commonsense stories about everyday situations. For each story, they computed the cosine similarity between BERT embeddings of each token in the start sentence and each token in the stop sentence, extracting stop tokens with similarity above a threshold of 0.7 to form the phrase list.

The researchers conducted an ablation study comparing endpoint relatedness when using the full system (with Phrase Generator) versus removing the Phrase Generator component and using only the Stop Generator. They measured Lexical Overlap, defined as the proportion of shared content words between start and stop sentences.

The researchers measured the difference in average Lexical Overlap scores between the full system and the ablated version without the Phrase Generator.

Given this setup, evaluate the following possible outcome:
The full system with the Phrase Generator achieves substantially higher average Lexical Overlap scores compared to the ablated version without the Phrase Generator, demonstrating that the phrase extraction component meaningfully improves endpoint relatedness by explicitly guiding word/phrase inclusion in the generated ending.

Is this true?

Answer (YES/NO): NO